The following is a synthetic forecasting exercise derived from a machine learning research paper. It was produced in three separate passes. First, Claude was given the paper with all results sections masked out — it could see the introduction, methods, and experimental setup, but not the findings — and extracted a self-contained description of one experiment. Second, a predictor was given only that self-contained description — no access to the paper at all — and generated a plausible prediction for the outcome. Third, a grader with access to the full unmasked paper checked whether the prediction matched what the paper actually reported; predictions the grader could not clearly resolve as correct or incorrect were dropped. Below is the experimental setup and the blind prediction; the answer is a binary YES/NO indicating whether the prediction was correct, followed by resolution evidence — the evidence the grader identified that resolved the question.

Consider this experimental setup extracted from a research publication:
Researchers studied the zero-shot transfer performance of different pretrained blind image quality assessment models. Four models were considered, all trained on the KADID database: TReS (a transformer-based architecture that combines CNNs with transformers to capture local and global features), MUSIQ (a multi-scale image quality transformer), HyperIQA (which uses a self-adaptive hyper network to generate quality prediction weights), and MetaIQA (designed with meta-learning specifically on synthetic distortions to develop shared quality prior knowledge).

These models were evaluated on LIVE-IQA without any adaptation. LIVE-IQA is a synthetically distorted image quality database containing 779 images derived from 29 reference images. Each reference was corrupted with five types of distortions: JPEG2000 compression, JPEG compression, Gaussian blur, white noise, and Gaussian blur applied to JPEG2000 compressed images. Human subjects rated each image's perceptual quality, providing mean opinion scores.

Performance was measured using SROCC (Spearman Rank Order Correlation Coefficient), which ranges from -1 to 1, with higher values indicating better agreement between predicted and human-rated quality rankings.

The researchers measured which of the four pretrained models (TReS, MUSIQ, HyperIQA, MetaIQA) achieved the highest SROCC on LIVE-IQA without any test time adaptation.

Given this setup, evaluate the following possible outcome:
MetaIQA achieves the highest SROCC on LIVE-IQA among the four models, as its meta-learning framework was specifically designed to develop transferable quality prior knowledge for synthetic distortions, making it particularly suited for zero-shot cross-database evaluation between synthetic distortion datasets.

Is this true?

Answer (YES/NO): YES